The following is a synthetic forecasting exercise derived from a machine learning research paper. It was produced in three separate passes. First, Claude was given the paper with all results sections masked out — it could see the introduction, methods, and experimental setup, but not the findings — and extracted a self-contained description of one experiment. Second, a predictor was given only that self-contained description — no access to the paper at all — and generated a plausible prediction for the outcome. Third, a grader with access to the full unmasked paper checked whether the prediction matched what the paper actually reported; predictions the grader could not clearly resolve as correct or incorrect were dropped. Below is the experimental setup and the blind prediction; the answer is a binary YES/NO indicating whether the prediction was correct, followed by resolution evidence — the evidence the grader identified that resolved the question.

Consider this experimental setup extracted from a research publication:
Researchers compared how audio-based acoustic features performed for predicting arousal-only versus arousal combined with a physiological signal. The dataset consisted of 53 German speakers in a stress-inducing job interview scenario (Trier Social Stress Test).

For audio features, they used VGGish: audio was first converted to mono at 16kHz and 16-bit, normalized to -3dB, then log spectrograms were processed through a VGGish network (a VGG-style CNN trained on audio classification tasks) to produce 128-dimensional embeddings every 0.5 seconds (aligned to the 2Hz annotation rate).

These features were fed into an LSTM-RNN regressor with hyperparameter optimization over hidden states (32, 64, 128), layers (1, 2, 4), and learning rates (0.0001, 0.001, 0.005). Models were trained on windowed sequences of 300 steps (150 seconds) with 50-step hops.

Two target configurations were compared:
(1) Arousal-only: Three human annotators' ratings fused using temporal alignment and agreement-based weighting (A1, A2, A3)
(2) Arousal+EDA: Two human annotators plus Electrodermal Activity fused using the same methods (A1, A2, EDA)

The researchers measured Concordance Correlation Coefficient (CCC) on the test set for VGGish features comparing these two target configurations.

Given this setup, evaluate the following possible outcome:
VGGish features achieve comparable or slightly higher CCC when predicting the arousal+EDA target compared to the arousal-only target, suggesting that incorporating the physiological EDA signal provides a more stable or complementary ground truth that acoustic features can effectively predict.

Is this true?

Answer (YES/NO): NO